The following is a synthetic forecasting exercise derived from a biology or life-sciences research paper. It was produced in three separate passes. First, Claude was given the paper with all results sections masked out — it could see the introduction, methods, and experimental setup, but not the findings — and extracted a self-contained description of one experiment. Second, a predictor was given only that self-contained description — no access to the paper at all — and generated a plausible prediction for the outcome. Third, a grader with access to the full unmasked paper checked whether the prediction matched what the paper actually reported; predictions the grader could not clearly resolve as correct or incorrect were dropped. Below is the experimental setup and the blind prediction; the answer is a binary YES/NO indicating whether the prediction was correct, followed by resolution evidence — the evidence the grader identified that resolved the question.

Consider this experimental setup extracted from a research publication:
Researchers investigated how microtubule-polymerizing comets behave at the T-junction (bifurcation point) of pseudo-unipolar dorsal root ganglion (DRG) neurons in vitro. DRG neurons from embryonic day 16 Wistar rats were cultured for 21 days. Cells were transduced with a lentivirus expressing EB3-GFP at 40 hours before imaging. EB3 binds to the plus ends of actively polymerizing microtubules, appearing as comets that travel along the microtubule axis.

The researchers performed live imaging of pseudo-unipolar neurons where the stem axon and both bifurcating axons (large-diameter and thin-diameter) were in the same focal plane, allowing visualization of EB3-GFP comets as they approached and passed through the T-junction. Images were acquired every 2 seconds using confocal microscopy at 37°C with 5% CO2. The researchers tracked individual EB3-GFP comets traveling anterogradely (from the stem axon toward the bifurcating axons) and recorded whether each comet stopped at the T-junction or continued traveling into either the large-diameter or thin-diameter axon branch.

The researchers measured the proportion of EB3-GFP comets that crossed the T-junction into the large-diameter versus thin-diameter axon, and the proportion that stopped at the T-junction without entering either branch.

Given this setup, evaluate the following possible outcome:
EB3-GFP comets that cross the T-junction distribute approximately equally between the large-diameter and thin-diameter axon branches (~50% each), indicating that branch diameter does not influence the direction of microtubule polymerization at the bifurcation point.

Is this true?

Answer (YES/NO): NO